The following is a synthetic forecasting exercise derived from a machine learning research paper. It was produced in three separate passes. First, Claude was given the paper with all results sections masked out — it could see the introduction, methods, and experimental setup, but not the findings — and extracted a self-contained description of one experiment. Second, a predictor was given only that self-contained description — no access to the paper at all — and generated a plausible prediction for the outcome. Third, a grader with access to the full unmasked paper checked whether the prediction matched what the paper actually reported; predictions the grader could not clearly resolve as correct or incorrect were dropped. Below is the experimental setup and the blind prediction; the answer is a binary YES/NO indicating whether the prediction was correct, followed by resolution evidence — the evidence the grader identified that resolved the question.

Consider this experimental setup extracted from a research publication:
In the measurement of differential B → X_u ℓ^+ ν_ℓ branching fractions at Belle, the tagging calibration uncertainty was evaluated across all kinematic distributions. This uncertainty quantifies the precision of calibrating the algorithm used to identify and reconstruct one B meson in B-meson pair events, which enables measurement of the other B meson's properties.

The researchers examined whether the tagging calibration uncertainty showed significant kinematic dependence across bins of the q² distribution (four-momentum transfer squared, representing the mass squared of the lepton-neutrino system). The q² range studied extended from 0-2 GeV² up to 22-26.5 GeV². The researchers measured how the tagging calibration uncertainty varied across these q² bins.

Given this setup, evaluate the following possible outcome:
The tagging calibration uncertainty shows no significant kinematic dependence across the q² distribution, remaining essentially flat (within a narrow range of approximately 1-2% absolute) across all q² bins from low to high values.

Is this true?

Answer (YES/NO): YES